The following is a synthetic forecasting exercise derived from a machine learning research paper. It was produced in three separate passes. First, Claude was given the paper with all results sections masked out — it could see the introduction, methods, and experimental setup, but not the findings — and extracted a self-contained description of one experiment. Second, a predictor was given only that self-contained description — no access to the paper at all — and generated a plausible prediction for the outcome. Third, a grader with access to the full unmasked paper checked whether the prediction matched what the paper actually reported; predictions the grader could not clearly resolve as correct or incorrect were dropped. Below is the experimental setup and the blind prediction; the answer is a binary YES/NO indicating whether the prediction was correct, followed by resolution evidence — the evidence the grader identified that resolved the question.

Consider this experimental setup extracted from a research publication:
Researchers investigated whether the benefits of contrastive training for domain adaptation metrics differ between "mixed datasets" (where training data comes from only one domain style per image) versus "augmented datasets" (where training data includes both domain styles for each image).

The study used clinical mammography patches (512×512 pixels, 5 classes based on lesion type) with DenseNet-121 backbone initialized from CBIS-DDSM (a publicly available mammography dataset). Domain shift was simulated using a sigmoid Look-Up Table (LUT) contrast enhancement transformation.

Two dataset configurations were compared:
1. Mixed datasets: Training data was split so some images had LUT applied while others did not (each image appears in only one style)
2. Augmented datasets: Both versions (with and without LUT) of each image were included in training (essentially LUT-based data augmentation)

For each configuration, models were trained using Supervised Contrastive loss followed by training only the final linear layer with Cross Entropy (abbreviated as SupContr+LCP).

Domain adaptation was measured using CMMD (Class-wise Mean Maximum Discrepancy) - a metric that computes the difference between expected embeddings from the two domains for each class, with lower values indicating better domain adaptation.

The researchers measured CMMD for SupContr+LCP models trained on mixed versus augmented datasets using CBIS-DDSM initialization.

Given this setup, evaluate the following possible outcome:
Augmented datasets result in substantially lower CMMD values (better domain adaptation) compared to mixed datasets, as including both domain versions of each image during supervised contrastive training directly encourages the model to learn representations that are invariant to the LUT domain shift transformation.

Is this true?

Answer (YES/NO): YES